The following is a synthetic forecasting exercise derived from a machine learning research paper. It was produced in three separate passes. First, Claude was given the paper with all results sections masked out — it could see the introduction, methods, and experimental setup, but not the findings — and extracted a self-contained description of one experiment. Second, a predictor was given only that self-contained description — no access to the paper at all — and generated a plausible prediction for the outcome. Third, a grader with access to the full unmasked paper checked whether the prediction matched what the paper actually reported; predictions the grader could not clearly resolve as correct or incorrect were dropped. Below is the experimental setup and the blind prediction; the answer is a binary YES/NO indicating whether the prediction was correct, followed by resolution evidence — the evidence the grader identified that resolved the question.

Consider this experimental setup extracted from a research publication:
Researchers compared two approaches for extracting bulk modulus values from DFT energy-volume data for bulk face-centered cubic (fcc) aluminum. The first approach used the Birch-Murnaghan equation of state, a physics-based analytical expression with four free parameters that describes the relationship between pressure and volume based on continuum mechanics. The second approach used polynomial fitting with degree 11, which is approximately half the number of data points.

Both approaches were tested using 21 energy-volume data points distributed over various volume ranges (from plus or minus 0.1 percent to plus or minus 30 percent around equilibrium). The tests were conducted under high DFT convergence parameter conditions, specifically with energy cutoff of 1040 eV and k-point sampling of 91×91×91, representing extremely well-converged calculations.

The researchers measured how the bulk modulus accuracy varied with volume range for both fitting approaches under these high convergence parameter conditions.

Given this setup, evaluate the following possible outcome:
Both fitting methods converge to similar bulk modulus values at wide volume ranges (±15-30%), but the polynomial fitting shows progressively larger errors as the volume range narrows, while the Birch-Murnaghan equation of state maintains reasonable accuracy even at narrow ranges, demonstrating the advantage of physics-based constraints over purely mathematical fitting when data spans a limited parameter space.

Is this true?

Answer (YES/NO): NO